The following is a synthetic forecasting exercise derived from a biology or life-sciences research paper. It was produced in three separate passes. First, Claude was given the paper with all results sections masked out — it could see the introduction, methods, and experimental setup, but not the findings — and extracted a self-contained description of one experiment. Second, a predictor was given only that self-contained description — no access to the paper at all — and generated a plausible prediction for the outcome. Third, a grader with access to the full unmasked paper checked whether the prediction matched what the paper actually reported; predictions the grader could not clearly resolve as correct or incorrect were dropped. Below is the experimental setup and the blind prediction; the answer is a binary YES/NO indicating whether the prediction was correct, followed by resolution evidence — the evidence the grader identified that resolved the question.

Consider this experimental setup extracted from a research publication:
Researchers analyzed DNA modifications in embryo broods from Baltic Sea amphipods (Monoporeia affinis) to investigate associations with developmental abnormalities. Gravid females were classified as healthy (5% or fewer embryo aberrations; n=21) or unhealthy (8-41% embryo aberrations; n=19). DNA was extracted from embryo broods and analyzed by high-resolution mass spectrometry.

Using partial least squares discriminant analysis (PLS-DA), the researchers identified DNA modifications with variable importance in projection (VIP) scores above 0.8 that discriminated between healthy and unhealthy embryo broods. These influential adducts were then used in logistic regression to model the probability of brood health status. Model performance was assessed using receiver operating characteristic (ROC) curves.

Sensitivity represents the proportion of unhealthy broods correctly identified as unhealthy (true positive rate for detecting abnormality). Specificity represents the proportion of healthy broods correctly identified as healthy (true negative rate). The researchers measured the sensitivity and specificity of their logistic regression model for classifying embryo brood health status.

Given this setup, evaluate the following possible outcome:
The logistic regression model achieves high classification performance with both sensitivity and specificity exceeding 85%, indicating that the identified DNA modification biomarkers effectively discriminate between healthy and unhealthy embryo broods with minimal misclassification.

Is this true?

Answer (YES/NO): NO